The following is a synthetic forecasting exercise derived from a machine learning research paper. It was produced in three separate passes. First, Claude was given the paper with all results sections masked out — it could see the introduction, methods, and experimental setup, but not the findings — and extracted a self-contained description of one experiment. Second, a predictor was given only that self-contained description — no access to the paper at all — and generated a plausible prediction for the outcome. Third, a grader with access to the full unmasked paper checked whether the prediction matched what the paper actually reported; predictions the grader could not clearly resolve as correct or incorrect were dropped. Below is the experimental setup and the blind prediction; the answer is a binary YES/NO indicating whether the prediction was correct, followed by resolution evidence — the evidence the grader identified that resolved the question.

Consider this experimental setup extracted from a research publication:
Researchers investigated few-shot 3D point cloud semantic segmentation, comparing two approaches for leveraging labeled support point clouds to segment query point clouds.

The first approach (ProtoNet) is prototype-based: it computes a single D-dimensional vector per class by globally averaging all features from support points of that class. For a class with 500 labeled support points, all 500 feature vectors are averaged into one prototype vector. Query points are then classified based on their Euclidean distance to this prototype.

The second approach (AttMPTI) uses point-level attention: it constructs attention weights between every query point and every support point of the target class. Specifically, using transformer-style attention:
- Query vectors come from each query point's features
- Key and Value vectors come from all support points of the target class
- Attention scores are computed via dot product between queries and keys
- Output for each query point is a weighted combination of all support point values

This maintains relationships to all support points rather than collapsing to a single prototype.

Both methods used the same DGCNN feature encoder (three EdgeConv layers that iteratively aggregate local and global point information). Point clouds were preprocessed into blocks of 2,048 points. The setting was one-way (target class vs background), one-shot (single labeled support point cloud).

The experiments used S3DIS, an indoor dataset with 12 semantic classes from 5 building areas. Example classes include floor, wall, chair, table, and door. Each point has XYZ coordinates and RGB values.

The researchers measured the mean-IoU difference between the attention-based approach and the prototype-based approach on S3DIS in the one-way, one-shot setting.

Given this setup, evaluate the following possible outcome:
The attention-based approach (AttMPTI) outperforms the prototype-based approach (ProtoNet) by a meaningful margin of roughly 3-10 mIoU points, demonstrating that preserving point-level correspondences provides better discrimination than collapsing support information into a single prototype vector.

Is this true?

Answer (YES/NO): YES